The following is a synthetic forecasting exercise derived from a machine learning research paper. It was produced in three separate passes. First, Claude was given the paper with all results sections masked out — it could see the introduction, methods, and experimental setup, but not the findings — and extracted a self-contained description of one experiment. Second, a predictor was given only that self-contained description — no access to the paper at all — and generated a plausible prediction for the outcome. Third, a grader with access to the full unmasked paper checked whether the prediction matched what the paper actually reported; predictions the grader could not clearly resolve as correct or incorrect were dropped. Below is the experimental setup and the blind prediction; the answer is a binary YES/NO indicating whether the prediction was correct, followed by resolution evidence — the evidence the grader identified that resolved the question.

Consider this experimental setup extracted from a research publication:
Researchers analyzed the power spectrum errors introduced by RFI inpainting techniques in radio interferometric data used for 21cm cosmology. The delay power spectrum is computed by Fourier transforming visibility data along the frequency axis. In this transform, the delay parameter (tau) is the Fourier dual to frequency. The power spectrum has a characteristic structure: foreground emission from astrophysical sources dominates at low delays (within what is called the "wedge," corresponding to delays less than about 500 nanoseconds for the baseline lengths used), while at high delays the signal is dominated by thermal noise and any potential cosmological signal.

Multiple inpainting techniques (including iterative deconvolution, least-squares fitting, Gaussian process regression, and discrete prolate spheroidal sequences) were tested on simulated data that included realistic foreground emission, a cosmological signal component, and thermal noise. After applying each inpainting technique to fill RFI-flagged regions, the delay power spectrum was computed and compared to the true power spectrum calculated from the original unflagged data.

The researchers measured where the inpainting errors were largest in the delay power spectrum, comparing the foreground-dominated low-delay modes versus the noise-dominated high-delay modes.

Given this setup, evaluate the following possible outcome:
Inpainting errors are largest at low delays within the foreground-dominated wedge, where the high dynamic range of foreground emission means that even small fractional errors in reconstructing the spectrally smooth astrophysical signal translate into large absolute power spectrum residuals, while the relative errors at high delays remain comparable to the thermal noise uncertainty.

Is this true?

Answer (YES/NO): NO